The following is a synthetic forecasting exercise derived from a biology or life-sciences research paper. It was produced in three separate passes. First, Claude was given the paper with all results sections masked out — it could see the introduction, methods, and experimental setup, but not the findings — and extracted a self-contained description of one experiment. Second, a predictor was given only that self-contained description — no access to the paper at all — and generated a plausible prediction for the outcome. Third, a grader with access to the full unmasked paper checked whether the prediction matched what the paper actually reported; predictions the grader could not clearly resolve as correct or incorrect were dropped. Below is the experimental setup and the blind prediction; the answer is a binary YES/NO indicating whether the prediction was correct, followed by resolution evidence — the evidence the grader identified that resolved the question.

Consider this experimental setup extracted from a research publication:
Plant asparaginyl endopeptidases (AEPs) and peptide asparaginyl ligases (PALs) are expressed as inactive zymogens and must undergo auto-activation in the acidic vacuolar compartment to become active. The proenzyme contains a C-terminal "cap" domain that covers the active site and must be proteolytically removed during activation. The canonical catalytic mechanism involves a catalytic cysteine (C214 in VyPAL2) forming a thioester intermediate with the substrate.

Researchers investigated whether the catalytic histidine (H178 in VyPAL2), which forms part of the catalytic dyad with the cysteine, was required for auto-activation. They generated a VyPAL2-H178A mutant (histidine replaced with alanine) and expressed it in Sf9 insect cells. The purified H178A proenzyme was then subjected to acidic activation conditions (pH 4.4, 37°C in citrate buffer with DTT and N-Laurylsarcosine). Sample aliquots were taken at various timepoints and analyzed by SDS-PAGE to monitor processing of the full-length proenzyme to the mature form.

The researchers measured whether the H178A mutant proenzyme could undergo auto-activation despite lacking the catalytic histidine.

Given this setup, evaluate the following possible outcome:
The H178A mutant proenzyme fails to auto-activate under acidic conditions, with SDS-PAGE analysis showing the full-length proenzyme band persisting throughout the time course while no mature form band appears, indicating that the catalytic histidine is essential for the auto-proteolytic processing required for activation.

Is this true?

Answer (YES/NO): YES